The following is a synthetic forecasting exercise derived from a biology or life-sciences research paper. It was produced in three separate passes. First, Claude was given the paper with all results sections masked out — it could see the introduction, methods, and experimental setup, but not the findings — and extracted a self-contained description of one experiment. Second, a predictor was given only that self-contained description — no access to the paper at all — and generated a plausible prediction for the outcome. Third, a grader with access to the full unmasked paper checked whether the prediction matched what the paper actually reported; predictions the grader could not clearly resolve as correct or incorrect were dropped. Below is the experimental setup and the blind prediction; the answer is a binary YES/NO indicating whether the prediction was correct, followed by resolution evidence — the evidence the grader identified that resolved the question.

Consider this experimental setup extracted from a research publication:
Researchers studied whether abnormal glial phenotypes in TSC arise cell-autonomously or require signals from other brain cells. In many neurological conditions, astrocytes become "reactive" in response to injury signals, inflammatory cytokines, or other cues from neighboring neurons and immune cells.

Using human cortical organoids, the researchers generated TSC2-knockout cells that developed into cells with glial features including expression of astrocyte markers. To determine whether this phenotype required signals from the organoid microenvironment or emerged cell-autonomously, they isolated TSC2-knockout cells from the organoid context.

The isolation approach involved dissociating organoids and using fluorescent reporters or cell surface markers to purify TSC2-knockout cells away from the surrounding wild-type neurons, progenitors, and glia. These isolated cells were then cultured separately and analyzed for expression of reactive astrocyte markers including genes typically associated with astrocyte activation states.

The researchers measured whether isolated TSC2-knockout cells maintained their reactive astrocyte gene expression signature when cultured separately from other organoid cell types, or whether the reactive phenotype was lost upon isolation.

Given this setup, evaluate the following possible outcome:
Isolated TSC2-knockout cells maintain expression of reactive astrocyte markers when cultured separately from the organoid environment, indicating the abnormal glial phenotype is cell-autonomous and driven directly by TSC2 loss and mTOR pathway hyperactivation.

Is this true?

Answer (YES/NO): YES